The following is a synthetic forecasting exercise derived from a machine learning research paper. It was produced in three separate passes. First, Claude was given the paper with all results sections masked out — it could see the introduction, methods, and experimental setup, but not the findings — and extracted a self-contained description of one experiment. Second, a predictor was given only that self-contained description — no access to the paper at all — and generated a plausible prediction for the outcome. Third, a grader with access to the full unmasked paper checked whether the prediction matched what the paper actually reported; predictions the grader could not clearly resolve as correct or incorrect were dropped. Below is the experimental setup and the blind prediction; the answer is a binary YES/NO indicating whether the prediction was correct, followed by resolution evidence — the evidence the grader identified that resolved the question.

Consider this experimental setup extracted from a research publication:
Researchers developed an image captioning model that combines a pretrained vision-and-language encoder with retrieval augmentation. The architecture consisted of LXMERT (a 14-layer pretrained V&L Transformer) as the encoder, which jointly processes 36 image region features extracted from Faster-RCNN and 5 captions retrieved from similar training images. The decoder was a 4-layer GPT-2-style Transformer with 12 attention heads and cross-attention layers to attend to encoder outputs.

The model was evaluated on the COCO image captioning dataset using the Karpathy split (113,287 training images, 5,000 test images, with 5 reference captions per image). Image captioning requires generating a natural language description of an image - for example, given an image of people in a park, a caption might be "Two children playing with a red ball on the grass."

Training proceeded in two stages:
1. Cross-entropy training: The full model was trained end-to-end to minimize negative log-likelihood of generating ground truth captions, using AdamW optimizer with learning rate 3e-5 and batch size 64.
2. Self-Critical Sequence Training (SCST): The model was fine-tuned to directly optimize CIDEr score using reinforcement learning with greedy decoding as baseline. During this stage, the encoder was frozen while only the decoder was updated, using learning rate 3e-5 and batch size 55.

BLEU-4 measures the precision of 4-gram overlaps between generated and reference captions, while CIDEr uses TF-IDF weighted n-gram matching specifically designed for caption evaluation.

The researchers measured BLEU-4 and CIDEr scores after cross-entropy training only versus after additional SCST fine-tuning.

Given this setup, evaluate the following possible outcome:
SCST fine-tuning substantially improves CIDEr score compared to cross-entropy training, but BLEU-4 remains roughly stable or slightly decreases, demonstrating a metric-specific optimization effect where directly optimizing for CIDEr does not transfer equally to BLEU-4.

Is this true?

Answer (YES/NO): YES